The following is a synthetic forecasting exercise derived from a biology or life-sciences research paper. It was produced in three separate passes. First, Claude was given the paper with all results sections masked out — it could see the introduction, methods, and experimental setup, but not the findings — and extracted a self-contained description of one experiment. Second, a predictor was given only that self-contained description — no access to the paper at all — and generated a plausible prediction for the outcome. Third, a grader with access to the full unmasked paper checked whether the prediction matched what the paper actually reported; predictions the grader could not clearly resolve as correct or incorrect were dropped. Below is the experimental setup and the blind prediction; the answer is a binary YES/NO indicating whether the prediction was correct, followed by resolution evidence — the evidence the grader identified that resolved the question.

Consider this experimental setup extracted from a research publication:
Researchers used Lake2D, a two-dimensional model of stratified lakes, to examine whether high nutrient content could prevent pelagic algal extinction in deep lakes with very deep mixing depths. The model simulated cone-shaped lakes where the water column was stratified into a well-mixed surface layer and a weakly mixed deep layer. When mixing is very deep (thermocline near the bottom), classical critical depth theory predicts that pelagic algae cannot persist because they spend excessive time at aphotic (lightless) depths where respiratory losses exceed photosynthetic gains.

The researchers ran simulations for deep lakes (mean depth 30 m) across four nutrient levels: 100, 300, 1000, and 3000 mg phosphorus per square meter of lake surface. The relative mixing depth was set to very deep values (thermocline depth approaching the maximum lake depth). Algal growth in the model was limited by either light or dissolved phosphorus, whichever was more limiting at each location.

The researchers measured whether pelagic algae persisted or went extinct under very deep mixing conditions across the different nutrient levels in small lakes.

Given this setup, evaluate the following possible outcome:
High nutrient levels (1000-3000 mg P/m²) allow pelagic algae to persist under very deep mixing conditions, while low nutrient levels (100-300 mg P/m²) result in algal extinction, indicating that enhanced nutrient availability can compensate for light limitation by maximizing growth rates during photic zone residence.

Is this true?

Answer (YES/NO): YES